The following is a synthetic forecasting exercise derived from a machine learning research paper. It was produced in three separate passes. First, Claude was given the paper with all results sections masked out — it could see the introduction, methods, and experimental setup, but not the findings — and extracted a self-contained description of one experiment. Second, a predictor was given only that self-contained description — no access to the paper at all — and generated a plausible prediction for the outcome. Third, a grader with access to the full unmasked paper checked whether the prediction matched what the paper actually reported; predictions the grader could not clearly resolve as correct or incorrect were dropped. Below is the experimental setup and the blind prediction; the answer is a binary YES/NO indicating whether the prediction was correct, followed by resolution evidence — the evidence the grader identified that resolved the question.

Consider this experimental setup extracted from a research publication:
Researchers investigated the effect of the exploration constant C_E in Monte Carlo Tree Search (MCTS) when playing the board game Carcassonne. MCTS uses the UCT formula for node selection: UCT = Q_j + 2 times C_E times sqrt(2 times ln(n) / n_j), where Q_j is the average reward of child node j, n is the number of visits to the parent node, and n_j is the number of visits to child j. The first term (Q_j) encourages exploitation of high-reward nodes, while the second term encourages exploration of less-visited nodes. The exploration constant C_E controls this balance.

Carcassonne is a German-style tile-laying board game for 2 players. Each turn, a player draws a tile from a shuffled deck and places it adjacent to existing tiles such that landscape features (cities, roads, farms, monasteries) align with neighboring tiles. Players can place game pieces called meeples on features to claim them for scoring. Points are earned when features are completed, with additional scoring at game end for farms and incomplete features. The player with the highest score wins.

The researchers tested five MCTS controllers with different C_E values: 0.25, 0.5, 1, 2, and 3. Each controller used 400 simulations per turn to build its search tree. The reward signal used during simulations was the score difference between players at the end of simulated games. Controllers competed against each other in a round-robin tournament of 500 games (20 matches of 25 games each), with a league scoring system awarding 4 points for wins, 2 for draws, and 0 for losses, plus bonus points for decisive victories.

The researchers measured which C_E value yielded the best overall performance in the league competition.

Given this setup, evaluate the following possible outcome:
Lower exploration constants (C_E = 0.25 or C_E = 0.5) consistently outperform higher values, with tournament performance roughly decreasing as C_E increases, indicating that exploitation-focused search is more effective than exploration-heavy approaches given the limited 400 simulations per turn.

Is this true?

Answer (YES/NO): NO